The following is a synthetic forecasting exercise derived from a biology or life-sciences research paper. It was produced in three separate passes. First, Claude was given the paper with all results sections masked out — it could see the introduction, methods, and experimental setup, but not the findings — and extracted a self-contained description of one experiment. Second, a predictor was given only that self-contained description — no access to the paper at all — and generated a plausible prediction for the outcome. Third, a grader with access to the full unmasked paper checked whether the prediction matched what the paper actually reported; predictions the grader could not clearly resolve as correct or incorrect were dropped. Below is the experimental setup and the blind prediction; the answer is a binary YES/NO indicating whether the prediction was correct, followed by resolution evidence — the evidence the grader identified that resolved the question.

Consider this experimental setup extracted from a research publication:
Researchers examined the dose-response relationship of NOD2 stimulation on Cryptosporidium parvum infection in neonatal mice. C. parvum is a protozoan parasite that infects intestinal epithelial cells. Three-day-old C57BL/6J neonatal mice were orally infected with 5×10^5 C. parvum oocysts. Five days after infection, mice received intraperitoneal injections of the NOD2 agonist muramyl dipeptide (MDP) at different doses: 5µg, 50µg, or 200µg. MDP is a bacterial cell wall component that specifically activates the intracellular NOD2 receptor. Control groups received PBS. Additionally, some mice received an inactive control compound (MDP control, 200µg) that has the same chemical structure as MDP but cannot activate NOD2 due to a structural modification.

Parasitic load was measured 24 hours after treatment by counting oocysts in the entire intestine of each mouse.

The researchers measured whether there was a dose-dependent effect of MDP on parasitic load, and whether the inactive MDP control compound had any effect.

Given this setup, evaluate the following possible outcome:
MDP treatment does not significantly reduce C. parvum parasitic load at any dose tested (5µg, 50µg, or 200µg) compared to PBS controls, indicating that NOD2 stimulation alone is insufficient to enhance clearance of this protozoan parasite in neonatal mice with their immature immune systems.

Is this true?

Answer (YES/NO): NO